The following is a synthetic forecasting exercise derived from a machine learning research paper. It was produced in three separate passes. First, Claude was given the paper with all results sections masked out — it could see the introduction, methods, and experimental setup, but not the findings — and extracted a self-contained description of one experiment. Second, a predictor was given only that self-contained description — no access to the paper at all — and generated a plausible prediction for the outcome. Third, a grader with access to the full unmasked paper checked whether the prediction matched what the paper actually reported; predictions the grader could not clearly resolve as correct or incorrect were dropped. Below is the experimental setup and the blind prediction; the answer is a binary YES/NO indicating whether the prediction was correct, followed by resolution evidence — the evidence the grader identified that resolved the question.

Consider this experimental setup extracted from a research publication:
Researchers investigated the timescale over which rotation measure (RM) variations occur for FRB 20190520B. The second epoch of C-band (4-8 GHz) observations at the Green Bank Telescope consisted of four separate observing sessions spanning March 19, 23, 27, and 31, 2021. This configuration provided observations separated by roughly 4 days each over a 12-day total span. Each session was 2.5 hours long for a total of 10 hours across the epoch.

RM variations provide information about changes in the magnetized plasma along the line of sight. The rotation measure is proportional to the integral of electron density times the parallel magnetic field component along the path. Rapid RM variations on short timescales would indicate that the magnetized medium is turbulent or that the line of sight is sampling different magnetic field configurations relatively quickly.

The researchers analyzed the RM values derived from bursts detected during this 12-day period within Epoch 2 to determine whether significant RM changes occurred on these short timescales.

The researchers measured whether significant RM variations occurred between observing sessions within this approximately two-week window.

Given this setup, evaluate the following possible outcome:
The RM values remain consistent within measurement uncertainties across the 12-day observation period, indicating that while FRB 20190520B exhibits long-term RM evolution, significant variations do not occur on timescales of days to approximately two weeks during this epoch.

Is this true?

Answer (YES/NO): NO